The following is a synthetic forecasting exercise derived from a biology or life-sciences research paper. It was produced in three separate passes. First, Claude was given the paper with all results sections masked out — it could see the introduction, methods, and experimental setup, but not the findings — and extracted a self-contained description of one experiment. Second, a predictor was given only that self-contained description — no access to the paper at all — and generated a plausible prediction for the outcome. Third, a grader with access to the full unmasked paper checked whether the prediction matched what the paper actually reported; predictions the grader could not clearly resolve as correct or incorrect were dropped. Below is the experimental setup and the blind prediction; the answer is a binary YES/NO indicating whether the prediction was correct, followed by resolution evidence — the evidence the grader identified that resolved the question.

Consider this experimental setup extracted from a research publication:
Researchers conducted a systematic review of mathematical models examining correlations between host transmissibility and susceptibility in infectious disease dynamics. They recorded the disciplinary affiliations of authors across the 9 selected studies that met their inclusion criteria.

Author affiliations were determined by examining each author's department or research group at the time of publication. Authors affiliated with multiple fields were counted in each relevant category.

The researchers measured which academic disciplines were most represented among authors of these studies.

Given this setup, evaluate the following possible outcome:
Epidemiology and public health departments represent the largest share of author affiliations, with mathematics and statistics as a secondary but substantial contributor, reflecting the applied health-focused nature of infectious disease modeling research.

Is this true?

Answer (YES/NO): NO